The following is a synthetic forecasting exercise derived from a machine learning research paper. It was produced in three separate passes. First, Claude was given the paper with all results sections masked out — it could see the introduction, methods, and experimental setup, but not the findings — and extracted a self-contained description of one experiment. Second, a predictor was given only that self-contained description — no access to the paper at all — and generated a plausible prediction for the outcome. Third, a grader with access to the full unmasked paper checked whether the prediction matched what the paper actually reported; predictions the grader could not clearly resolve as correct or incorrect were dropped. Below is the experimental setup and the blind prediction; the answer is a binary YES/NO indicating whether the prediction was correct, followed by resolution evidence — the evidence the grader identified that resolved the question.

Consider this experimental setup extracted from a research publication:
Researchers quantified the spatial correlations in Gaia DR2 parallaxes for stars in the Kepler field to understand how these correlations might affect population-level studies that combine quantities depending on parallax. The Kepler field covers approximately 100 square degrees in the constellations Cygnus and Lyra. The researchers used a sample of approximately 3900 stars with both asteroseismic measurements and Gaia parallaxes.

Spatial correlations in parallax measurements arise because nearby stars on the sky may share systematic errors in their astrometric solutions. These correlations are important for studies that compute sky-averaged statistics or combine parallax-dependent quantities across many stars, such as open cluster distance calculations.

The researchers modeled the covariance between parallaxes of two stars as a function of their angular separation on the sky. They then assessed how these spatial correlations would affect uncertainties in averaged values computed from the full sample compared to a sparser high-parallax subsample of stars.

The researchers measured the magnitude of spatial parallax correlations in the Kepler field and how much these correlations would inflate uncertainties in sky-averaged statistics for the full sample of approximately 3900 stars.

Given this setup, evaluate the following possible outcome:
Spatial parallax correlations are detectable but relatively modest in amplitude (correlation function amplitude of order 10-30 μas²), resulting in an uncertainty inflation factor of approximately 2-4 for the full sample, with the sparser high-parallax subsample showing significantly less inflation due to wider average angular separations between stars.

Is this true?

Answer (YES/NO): NO